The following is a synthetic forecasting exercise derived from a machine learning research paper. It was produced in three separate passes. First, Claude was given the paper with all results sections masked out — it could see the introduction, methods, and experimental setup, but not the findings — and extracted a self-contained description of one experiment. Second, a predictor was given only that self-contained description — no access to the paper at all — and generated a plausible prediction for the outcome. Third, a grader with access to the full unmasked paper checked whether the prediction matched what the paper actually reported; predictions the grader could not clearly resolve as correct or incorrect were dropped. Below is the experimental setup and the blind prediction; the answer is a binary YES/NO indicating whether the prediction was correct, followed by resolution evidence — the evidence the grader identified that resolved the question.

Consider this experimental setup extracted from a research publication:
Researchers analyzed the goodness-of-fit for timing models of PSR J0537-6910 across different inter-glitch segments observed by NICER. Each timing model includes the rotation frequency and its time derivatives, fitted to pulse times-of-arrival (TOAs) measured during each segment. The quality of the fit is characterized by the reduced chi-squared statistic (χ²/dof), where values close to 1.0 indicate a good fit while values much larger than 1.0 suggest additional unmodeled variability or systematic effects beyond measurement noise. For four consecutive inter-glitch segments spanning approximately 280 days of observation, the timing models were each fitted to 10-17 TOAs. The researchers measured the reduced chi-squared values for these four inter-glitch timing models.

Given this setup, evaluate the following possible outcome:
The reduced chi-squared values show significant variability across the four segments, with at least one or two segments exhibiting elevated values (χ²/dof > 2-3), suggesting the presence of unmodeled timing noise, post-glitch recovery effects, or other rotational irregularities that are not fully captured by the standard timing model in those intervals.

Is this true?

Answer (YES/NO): YES